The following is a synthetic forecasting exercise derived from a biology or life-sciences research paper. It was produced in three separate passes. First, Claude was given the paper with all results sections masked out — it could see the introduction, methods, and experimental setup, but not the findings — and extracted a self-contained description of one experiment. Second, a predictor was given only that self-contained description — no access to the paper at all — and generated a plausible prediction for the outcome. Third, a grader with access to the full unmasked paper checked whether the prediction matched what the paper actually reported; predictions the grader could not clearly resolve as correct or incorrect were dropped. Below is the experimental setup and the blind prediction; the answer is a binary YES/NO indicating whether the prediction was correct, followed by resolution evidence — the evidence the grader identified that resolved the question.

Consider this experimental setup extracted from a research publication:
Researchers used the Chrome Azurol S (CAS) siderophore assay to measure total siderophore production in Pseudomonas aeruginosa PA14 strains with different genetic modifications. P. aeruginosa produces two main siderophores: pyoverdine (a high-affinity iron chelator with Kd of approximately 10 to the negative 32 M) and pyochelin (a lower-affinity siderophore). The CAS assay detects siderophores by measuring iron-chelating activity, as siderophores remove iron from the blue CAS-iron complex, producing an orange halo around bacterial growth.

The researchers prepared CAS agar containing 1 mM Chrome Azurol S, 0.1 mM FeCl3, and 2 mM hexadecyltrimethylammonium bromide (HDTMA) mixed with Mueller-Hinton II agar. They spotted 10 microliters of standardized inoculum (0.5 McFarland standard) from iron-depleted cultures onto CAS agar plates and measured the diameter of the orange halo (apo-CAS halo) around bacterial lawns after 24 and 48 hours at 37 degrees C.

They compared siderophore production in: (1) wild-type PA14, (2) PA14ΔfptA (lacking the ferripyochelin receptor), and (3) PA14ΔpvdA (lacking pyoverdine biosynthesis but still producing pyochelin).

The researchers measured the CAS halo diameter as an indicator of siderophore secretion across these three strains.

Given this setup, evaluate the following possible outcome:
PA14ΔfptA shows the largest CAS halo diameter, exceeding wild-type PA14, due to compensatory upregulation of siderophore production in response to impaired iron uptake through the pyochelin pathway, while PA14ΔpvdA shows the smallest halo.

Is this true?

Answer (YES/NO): NO